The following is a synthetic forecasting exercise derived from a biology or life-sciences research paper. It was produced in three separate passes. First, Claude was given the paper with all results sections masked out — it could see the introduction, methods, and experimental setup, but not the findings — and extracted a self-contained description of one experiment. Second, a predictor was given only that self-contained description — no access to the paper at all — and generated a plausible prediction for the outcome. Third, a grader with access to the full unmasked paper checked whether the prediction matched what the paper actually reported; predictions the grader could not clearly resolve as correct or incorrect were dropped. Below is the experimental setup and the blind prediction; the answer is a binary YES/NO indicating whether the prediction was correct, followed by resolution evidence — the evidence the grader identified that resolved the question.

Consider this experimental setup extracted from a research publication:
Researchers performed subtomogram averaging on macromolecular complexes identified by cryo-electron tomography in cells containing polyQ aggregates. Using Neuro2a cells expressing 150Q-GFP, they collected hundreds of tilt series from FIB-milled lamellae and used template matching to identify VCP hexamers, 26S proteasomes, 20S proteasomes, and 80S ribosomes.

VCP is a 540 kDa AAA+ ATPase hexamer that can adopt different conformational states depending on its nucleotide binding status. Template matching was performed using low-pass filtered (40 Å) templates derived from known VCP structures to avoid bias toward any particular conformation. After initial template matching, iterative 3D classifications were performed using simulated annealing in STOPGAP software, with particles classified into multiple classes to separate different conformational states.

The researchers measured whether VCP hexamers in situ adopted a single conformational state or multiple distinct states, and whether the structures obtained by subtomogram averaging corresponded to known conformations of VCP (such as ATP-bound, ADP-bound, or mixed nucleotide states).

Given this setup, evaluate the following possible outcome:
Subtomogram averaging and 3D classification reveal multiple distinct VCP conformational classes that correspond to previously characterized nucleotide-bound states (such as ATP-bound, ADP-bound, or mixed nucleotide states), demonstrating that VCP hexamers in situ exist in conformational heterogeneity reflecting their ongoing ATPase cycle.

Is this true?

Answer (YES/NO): YES